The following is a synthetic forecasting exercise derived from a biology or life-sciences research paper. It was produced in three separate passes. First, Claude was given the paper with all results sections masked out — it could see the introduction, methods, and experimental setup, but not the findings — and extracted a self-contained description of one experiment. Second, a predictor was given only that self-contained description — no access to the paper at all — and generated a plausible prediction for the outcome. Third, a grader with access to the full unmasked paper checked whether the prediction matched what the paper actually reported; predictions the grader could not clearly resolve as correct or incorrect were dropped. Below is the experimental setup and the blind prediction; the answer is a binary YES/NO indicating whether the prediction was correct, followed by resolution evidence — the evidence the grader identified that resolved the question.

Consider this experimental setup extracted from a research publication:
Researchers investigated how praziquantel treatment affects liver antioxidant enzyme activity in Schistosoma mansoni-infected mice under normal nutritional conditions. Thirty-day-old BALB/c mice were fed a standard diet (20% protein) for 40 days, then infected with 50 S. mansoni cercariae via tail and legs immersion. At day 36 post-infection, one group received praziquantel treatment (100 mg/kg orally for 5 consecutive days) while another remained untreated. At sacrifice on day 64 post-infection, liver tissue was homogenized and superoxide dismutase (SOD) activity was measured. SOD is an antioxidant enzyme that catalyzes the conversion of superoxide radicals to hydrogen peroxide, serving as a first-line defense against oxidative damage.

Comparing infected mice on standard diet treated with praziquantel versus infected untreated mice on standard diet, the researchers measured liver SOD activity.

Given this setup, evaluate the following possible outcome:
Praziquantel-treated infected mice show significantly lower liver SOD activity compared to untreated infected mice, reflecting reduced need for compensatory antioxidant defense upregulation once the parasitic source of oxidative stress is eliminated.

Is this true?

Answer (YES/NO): NO